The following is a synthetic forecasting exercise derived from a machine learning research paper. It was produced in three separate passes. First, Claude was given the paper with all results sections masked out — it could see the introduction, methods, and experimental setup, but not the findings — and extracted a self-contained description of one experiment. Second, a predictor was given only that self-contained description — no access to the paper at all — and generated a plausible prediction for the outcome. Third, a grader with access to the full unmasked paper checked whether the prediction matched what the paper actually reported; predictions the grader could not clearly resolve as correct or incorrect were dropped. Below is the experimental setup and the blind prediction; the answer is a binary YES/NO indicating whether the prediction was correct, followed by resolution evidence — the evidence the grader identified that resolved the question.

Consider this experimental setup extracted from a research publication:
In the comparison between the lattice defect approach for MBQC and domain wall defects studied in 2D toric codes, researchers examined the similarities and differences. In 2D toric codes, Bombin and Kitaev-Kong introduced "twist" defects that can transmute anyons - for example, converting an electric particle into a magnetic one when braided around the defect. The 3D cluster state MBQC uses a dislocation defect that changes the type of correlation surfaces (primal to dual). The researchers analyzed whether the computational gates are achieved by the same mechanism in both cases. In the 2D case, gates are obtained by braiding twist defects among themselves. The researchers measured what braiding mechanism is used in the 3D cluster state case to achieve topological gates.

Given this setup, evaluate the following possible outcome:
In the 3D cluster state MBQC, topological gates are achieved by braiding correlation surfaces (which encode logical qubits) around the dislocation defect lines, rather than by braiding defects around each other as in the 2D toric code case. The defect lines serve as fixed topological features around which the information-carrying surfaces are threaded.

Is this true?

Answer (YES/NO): NO